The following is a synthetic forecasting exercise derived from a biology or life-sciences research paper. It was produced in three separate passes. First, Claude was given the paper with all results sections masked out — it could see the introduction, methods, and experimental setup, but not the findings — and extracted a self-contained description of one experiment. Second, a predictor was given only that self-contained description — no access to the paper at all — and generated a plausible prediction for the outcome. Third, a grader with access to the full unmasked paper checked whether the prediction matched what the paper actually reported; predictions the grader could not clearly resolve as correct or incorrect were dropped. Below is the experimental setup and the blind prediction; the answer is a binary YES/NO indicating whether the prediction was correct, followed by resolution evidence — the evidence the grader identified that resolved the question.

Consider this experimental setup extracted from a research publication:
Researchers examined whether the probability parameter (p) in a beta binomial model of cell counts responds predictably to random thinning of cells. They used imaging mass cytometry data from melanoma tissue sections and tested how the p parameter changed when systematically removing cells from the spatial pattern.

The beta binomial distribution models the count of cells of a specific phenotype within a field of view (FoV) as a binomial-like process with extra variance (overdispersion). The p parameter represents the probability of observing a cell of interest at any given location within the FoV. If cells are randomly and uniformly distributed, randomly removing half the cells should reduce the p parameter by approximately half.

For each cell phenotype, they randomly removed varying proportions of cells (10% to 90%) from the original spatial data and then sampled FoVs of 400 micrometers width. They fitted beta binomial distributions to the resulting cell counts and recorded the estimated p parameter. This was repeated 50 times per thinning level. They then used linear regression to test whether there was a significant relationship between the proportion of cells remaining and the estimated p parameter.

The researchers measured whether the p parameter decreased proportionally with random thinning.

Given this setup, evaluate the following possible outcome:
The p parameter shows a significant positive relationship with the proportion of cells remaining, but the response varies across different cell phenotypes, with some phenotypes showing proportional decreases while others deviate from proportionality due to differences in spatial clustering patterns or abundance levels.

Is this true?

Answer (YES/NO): NO